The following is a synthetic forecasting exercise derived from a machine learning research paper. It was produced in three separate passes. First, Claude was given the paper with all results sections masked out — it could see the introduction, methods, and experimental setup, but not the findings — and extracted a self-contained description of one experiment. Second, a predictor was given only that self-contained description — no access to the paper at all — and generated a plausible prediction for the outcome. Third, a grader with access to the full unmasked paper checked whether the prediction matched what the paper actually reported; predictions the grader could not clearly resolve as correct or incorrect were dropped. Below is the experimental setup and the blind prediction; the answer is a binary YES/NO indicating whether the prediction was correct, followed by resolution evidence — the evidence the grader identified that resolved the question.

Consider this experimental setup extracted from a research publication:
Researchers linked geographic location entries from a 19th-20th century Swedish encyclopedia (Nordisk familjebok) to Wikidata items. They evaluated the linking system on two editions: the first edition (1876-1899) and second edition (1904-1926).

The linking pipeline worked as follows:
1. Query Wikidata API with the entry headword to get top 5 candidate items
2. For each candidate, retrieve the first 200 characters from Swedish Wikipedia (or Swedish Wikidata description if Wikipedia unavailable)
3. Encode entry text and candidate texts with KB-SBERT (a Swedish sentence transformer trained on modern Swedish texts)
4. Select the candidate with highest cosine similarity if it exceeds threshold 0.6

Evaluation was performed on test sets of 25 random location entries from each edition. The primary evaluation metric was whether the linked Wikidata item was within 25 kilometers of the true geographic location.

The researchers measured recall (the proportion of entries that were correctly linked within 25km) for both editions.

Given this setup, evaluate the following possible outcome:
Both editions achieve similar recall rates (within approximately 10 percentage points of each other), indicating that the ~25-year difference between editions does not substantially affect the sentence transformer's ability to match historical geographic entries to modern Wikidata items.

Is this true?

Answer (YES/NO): NO